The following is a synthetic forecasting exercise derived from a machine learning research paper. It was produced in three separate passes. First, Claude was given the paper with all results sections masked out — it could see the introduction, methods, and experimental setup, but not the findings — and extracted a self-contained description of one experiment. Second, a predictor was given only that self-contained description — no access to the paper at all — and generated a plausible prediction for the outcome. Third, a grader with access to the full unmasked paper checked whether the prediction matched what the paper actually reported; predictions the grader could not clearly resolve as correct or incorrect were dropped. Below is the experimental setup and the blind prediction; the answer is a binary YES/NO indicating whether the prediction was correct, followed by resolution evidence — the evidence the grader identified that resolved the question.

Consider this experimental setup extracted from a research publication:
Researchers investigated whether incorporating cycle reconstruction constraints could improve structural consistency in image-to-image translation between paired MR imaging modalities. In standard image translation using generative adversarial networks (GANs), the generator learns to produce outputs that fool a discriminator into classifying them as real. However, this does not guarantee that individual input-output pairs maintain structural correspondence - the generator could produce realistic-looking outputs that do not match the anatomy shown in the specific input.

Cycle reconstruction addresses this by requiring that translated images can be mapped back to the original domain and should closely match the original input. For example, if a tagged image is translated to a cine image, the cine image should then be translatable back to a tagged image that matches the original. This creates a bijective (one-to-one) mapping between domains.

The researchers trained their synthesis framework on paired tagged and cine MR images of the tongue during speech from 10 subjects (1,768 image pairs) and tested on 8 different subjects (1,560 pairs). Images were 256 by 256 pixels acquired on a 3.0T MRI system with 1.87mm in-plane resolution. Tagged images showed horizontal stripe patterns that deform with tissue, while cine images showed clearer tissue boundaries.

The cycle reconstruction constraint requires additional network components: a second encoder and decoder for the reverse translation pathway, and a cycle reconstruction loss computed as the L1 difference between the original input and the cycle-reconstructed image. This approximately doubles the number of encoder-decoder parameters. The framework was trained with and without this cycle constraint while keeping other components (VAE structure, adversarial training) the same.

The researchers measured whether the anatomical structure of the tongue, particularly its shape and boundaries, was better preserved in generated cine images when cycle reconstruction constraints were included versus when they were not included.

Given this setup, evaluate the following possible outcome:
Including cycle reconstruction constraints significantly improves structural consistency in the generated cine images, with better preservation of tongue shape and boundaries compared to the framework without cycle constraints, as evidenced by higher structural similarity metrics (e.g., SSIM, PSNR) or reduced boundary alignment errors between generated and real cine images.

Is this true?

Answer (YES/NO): YES